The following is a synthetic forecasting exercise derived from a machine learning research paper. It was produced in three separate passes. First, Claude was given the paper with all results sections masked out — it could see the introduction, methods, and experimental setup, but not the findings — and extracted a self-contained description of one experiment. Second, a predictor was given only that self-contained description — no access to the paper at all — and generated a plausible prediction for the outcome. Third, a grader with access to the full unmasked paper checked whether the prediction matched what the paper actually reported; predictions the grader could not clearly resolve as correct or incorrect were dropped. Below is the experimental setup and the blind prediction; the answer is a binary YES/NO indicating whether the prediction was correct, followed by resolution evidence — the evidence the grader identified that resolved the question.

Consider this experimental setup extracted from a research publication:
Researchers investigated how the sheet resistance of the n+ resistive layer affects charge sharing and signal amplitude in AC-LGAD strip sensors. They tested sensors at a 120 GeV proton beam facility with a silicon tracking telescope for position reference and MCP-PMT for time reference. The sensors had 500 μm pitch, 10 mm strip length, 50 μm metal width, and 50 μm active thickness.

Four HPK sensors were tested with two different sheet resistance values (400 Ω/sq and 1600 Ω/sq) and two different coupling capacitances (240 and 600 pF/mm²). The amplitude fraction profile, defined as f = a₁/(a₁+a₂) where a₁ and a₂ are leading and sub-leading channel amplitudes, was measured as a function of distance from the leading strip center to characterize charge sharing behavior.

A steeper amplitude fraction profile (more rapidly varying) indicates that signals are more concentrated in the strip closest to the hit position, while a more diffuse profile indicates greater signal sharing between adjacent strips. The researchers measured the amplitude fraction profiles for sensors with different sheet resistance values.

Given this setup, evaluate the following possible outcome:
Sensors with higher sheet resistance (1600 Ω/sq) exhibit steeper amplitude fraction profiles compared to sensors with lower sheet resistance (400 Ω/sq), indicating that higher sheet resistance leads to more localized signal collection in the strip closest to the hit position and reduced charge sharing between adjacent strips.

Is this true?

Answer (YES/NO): YES